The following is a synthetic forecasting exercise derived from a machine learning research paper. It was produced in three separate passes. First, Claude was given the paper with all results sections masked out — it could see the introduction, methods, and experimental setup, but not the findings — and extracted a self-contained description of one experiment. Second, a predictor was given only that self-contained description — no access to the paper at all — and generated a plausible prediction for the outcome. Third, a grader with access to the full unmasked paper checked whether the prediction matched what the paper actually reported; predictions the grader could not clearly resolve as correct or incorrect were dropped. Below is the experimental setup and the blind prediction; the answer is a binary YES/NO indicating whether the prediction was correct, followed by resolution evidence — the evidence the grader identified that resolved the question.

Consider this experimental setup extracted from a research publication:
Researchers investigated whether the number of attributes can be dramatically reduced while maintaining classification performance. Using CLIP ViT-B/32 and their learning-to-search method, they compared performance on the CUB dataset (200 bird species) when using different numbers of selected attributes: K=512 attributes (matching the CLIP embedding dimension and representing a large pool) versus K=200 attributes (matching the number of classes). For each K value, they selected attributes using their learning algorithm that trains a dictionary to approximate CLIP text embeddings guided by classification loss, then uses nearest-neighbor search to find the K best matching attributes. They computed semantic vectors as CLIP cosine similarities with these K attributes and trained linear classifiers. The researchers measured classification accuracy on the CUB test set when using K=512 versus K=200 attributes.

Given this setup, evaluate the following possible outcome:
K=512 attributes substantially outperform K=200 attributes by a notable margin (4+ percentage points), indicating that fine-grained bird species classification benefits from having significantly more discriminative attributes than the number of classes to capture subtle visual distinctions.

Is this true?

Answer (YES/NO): NO